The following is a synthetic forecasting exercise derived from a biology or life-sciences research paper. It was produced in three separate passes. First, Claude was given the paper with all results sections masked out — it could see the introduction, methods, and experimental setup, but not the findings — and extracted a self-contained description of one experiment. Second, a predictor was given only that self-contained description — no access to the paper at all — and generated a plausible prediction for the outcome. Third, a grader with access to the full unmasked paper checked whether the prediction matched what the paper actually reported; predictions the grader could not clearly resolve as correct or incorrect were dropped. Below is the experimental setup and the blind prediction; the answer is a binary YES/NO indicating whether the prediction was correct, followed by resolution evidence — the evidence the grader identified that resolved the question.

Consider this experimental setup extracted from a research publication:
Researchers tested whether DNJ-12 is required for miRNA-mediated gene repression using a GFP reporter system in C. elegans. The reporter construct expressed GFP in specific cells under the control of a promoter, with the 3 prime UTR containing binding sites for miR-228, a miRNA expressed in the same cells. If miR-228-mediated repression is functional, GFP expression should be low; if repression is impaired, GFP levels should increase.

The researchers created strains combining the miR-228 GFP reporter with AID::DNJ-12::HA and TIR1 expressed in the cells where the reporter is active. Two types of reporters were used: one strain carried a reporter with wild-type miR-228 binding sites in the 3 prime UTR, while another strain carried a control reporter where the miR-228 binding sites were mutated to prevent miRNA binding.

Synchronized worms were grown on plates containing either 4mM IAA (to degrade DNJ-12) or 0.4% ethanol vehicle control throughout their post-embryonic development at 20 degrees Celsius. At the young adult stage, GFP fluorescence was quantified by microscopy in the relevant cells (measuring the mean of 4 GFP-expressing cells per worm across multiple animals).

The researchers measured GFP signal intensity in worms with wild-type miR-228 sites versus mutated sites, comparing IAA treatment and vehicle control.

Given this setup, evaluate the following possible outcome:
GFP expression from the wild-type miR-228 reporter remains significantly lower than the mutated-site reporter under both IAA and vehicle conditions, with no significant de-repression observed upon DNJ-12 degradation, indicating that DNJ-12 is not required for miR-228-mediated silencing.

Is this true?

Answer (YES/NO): NO